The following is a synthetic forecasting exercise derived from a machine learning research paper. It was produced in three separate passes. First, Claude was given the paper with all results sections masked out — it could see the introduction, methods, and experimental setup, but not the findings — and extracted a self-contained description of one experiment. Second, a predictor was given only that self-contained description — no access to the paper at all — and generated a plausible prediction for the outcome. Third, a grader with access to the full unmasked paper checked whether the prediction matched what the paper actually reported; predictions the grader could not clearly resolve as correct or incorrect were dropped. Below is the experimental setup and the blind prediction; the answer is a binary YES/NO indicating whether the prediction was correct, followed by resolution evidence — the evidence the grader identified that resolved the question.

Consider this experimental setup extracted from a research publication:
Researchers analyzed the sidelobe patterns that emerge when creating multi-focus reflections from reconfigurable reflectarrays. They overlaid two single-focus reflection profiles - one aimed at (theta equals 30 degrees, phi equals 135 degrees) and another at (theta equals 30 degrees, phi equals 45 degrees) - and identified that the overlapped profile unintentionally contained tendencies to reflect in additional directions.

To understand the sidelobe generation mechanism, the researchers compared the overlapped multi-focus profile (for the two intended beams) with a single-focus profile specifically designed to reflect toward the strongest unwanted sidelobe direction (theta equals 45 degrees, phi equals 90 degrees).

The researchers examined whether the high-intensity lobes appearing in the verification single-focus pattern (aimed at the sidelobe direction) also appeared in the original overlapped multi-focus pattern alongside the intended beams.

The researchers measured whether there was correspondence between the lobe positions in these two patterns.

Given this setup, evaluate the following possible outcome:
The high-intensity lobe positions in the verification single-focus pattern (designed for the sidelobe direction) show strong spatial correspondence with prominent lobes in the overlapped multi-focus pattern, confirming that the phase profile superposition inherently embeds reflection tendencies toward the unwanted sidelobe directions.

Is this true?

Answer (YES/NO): YES